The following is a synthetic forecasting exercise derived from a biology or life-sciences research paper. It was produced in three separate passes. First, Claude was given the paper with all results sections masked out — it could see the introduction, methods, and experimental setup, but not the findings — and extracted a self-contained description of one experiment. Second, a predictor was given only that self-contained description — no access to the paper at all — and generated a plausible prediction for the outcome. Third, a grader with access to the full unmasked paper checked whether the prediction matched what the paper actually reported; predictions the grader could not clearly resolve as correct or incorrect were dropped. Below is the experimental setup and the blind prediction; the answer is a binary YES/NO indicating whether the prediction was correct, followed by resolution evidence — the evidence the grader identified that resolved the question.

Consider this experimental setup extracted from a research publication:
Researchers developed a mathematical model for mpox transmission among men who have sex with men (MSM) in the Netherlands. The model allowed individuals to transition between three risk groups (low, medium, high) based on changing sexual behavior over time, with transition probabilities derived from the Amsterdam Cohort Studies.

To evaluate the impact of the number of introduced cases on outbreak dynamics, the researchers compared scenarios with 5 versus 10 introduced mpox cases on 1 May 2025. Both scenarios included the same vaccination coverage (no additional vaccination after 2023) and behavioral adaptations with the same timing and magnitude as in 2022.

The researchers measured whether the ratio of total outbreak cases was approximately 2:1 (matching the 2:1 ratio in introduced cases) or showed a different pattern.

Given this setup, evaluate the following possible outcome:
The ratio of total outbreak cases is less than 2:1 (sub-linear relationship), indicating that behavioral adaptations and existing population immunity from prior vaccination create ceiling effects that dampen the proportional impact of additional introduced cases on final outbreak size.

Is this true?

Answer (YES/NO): YES